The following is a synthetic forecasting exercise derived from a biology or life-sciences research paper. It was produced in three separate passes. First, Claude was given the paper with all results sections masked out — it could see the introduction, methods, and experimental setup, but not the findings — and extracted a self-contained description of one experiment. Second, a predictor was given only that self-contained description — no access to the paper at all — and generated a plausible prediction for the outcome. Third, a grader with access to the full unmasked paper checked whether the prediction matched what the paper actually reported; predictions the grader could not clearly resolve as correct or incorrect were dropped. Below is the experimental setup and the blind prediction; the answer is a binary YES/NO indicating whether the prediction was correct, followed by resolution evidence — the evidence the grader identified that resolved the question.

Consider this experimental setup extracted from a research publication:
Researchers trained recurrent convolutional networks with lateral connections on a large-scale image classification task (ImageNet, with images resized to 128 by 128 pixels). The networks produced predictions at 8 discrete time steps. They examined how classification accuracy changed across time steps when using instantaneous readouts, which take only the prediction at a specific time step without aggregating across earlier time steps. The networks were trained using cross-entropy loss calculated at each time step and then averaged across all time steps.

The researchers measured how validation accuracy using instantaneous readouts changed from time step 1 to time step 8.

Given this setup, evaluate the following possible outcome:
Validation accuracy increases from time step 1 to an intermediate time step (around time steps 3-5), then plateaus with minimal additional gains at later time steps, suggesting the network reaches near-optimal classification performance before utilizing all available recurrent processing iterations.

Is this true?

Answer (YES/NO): NO